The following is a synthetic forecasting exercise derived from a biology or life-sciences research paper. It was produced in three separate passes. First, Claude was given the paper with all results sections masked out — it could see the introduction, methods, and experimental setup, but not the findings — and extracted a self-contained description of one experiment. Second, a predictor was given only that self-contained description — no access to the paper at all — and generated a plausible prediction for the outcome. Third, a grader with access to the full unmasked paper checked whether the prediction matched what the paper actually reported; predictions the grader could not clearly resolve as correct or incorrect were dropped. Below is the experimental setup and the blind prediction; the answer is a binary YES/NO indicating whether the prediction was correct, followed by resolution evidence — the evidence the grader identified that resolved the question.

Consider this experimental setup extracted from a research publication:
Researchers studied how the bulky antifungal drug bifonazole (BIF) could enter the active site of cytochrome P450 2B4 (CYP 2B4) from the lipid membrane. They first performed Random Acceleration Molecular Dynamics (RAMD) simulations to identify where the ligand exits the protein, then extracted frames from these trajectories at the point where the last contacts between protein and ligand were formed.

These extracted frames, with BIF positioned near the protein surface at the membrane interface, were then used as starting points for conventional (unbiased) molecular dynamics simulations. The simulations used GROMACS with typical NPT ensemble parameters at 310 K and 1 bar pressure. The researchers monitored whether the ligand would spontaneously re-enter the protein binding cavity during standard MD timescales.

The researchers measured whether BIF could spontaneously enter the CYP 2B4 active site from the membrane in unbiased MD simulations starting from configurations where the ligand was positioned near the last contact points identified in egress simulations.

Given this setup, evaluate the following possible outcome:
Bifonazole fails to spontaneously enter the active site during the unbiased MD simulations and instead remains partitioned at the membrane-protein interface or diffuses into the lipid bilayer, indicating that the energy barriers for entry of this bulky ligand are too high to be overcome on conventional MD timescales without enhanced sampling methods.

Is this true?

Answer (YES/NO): NO